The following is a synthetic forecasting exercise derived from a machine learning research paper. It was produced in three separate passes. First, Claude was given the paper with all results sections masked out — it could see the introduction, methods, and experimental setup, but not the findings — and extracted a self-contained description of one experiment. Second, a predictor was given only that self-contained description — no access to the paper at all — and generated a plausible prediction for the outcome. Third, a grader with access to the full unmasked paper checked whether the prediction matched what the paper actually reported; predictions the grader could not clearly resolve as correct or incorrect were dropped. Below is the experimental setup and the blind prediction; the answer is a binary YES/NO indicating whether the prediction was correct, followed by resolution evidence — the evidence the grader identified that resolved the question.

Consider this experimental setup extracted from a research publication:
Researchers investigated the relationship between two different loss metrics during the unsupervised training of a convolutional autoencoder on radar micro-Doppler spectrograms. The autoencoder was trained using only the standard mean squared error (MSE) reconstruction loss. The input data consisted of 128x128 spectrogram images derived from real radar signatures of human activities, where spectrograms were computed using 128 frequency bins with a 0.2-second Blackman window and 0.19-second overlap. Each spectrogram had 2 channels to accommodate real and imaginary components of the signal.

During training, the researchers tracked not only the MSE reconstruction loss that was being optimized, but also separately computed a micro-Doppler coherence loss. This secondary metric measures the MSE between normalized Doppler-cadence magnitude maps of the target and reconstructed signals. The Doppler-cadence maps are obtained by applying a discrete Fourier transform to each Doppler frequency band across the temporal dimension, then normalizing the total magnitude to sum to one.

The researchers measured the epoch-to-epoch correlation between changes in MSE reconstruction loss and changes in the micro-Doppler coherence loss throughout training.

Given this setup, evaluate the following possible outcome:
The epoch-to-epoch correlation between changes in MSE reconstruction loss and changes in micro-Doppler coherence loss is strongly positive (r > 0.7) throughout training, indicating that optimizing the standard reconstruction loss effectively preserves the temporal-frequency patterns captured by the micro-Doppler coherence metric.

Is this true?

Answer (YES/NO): NO